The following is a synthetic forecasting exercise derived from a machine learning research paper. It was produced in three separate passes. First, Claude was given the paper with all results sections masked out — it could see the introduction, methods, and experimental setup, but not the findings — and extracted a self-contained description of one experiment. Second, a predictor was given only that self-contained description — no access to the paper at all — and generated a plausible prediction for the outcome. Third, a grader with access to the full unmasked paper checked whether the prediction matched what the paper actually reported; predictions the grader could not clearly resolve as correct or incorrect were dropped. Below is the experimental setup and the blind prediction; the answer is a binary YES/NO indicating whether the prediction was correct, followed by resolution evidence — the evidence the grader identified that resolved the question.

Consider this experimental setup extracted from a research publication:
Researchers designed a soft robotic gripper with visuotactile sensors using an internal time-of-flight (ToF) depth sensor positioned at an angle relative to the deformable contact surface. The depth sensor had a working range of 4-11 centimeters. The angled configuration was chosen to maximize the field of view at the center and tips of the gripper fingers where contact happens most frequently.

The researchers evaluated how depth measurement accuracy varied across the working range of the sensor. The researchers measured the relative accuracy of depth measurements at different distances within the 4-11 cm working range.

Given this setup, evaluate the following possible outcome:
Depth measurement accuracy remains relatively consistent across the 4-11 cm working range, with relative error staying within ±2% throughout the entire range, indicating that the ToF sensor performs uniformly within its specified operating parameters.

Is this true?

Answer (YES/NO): NO